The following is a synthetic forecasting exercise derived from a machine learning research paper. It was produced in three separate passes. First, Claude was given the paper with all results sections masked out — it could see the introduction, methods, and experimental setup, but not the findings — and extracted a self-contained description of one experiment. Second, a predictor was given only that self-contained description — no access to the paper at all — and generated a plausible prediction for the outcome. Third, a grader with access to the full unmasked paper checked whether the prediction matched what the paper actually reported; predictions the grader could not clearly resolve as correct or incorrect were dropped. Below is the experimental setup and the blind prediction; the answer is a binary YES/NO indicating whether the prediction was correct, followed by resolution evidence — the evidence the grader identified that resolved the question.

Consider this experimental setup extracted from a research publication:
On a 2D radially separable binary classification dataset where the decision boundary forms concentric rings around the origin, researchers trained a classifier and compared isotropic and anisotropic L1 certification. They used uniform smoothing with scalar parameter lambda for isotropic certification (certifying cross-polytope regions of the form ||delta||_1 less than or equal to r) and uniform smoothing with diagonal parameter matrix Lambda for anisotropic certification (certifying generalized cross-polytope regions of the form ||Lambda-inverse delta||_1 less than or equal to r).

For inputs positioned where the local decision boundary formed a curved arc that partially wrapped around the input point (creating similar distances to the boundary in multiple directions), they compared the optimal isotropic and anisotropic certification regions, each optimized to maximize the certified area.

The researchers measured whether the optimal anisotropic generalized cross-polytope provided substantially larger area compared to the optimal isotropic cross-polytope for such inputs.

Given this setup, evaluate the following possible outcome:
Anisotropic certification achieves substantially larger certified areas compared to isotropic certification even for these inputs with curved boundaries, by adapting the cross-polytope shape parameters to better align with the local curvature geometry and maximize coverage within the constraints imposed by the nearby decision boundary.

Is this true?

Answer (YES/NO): NO